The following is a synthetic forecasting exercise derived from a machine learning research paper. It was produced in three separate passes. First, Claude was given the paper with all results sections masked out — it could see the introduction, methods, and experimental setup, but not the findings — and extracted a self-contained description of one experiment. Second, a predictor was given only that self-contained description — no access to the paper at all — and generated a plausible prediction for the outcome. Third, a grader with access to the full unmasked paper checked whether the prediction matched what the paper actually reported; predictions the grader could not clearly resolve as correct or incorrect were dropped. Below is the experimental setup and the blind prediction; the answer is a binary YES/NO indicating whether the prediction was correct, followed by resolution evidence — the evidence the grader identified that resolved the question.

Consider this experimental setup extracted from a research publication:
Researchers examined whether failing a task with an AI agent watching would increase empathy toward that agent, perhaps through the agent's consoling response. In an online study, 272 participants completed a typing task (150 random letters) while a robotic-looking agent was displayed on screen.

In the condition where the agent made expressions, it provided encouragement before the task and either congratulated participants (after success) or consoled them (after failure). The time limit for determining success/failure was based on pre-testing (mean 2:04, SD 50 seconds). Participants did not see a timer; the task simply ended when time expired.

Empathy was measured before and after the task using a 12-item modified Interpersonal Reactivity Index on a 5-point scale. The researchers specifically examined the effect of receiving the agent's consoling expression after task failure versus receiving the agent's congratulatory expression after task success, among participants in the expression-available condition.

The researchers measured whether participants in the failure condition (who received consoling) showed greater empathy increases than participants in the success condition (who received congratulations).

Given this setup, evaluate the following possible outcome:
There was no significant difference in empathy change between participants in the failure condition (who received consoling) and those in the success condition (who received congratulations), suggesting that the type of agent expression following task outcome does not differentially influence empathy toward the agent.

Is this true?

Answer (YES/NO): YES